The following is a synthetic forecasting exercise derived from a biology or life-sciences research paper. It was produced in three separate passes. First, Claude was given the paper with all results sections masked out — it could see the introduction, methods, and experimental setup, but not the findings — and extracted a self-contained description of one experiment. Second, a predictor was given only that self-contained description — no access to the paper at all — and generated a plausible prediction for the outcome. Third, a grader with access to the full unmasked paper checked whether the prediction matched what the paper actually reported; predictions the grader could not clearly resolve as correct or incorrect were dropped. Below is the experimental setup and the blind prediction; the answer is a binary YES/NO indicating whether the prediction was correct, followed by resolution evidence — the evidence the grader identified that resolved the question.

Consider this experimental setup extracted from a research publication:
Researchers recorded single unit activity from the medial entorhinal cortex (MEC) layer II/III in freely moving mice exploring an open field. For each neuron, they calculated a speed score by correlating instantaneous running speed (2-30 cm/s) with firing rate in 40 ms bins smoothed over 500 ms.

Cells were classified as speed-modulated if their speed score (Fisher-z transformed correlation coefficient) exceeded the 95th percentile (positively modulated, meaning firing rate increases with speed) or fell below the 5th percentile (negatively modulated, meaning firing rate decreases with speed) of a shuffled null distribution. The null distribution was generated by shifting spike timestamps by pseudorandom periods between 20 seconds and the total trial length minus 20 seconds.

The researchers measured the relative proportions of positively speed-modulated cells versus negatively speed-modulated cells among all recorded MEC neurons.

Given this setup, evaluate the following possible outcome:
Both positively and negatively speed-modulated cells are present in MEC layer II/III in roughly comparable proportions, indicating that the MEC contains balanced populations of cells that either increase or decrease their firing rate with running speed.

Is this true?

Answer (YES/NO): NO